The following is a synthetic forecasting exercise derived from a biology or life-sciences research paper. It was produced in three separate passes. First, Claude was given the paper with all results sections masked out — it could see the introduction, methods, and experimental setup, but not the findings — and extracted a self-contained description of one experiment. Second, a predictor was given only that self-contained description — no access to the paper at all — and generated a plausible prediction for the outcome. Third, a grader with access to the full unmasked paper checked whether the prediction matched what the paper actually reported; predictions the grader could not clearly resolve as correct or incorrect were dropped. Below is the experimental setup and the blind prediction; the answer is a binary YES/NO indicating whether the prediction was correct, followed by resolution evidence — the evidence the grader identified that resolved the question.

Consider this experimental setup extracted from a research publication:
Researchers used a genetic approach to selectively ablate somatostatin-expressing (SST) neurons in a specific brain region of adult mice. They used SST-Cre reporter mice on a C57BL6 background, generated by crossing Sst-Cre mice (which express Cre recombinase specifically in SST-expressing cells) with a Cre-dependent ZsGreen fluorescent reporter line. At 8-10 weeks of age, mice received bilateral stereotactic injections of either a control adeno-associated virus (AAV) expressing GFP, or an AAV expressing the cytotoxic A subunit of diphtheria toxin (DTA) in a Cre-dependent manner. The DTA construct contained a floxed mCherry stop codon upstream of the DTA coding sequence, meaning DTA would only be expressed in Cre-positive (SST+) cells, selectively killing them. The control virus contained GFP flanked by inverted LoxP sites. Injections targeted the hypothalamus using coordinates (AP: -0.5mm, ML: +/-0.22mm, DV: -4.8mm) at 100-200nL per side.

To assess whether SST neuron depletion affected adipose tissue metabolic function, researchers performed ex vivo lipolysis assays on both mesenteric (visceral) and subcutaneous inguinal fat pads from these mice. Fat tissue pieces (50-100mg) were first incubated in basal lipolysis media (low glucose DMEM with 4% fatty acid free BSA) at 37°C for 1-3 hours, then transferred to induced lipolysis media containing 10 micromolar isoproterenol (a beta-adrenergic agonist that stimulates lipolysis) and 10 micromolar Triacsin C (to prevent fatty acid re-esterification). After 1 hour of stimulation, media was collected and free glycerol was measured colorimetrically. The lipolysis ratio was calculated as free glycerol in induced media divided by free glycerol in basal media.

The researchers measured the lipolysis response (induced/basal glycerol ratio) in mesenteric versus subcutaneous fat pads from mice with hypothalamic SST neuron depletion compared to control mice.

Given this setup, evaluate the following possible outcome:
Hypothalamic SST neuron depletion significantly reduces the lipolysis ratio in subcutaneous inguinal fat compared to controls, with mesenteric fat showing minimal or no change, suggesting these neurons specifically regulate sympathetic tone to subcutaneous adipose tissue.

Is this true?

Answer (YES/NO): NO